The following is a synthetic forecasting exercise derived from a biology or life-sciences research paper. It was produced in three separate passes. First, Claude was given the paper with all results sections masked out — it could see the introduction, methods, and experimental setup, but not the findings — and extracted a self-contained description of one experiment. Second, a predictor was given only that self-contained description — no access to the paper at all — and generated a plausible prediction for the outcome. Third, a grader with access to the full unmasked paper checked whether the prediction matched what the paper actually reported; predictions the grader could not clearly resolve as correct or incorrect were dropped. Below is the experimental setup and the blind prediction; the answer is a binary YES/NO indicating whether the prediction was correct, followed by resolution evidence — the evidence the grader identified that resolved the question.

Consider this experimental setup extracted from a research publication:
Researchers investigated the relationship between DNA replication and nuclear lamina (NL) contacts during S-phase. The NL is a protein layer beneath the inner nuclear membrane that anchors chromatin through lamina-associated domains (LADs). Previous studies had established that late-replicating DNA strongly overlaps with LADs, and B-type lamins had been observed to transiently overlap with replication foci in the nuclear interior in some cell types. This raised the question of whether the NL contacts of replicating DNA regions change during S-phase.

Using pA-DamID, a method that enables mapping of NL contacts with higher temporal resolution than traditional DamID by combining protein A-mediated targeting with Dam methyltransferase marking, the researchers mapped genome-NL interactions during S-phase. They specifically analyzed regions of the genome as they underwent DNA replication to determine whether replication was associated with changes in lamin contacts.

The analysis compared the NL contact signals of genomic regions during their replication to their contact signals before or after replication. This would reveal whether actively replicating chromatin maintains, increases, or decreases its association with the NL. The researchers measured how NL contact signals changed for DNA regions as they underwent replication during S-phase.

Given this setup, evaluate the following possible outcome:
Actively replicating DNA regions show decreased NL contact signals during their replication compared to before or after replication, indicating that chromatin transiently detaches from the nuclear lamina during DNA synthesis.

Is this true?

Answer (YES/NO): NO